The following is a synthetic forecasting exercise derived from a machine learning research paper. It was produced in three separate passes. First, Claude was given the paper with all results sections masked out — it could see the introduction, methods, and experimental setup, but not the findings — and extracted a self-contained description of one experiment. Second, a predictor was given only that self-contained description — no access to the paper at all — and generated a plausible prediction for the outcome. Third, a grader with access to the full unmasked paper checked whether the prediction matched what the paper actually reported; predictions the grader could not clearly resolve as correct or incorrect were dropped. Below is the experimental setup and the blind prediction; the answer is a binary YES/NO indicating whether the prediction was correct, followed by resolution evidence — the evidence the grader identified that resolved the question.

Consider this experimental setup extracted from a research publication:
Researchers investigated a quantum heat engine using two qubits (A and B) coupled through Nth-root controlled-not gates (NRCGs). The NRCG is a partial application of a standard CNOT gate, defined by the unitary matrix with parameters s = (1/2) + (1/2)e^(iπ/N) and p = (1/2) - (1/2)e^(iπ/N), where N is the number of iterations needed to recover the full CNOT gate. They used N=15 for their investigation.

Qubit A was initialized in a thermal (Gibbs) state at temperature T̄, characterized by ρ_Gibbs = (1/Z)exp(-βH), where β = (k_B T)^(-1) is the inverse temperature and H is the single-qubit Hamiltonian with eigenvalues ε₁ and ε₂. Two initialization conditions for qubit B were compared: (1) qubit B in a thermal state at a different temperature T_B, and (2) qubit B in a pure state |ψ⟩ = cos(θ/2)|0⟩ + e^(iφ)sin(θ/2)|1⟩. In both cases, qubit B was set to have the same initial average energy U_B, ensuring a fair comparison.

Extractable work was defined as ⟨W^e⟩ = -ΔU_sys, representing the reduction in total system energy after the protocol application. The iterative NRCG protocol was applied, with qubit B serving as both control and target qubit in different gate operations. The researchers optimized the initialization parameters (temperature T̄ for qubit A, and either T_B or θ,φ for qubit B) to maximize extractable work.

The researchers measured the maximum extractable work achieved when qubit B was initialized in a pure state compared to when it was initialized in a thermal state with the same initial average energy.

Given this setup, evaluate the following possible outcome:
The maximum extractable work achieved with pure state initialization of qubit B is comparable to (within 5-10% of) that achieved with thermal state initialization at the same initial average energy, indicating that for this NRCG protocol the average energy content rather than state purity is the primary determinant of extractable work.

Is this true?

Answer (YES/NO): NO